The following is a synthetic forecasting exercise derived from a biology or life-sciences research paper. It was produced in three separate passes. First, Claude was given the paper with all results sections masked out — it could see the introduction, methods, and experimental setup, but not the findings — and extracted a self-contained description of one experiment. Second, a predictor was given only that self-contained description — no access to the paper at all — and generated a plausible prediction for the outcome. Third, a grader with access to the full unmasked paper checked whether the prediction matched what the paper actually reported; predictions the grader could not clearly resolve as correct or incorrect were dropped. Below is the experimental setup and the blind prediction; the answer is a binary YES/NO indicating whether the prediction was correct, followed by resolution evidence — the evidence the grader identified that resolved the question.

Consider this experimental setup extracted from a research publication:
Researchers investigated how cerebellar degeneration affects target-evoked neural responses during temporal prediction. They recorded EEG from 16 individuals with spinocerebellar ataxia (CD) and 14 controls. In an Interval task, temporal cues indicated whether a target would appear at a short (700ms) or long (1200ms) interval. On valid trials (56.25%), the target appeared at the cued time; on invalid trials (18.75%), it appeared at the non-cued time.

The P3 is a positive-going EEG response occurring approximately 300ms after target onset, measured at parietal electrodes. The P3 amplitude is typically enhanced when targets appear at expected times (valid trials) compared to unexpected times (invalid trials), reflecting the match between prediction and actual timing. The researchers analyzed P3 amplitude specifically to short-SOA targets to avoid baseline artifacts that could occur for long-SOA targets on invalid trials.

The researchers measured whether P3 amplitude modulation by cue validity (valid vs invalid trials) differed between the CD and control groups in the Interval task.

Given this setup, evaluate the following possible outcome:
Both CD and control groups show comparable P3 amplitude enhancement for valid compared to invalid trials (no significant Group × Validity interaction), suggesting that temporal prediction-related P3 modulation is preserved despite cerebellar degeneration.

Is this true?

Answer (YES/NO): NO